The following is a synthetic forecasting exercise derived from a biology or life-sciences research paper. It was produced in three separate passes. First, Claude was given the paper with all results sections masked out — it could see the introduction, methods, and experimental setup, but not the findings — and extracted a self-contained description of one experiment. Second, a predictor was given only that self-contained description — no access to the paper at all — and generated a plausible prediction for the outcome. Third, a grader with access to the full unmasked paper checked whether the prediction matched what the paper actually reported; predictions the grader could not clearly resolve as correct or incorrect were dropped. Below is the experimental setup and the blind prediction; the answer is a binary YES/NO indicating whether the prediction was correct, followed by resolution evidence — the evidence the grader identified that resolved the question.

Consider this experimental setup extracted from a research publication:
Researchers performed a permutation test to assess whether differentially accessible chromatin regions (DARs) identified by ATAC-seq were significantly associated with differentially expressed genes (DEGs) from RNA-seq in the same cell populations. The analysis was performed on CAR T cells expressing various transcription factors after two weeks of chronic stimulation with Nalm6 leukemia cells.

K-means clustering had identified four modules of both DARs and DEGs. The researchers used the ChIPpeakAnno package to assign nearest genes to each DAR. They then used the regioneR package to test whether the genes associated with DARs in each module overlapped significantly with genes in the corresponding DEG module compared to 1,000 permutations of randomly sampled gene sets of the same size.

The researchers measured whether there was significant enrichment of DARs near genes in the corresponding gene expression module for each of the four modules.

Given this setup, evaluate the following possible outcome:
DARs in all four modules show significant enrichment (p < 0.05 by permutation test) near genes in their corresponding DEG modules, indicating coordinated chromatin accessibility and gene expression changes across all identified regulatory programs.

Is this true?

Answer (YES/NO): YES